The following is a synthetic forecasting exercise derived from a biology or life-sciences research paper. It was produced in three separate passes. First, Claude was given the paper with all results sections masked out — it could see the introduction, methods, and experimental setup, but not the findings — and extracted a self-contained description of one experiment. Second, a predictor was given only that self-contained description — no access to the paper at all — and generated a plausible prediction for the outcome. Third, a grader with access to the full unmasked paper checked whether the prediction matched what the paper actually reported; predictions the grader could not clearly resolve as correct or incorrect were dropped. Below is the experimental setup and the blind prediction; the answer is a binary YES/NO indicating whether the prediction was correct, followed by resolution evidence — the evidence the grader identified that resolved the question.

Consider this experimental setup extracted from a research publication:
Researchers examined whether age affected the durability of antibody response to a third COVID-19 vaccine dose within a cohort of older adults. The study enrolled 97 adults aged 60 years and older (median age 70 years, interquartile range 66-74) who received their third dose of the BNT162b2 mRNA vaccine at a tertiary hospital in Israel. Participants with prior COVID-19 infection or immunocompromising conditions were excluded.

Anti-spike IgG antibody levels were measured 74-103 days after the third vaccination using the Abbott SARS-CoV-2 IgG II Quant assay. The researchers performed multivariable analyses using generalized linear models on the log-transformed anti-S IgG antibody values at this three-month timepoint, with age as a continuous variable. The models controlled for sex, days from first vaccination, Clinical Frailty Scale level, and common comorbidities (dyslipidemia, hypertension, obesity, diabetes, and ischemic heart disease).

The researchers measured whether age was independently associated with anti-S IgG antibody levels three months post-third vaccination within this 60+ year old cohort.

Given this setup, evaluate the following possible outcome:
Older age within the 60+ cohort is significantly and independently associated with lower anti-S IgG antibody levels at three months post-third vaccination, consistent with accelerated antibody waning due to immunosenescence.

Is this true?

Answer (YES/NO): NO